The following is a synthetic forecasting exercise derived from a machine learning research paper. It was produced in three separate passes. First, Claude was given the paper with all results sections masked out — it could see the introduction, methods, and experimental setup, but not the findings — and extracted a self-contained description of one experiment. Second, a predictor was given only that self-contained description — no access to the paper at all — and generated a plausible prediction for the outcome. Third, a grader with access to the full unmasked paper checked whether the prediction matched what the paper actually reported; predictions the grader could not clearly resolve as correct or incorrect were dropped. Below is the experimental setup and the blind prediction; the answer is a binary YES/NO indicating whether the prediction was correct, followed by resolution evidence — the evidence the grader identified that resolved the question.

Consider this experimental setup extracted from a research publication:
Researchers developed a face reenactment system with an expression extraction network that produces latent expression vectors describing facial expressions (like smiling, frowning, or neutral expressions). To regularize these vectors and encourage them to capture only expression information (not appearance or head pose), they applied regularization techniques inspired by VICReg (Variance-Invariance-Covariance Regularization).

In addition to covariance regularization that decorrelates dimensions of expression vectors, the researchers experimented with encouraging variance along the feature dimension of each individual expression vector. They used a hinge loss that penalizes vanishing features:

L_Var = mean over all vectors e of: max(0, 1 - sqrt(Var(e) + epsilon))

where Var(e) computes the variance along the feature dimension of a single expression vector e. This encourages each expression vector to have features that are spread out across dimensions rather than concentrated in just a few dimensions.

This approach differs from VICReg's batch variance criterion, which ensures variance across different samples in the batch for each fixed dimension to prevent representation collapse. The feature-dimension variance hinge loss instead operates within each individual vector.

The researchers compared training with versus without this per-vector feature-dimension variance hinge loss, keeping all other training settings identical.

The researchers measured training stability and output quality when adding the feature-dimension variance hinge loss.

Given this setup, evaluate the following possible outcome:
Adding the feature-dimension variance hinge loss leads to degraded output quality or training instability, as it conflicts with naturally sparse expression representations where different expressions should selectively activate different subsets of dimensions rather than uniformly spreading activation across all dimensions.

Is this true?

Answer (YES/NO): NO